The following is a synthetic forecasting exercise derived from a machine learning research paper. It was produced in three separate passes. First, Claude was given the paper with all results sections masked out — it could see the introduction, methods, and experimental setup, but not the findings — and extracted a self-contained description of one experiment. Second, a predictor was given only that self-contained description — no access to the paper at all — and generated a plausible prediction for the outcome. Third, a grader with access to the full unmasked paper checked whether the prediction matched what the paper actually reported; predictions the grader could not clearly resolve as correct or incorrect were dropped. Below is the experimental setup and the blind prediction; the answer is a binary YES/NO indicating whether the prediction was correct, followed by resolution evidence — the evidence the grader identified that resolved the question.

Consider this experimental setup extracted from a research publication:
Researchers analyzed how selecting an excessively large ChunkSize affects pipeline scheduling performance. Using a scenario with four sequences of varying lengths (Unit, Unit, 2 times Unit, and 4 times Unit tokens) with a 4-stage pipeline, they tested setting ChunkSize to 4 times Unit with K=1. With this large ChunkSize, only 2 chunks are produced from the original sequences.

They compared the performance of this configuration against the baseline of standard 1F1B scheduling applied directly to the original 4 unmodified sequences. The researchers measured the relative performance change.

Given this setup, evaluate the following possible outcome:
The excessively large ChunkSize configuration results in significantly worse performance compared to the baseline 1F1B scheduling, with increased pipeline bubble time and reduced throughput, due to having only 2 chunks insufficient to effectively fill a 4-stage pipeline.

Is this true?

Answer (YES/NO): YES